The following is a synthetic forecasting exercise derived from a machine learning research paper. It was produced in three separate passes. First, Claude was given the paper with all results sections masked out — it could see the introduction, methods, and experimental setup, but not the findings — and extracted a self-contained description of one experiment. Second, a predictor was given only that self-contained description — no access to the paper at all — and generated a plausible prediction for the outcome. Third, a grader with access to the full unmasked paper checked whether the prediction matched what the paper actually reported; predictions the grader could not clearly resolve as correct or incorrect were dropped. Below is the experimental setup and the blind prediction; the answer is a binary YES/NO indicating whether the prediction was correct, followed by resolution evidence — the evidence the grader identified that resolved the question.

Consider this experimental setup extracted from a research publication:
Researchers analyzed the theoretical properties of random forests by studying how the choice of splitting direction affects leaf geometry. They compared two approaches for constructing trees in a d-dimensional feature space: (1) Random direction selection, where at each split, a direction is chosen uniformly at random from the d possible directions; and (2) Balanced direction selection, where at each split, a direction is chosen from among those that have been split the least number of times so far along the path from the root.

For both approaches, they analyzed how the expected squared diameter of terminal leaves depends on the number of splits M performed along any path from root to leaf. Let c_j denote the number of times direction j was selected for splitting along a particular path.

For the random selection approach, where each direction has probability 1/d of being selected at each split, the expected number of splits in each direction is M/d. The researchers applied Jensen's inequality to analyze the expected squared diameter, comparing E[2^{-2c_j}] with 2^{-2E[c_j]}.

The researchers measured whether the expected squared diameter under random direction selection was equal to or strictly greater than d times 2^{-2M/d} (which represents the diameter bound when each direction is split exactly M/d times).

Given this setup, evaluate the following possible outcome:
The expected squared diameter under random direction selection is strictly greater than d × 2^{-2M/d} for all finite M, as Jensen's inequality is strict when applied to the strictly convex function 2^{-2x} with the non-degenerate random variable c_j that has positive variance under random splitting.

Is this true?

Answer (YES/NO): YES